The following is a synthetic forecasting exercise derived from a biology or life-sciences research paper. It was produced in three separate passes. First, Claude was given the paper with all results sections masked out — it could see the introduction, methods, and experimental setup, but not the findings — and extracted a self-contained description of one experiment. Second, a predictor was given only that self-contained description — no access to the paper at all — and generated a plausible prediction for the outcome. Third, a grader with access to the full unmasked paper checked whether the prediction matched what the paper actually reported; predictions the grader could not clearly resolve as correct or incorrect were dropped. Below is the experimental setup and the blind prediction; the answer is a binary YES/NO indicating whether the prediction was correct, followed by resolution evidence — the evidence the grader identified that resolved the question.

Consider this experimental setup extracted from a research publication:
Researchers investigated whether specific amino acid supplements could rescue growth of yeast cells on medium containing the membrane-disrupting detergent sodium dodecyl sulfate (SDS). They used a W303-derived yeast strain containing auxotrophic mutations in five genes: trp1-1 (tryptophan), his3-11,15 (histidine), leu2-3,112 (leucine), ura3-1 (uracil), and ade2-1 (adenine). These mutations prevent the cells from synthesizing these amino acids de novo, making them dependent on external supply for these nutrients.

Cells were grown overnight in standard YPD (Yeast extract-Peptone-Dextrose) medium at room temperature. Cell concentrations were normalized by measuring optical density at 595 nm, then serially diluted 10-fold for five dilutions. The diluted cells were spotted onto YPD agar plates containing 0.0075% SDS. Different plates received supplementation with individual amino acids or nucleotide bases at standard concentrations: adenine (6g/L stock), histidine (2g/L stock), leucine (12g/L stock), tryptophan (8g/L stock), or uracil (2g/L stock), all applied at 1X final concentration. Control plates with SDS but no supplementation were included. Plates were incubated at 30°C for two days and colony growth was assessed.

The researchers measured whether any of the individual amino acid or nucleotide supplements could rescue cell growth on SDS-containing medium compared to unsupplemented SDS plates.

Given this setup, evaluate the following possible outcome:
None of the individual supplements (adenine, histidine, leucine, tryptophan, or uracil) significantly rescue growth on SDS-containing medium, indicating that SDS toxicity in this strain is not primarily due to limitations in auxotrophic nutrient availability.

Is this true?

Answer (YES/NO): NO